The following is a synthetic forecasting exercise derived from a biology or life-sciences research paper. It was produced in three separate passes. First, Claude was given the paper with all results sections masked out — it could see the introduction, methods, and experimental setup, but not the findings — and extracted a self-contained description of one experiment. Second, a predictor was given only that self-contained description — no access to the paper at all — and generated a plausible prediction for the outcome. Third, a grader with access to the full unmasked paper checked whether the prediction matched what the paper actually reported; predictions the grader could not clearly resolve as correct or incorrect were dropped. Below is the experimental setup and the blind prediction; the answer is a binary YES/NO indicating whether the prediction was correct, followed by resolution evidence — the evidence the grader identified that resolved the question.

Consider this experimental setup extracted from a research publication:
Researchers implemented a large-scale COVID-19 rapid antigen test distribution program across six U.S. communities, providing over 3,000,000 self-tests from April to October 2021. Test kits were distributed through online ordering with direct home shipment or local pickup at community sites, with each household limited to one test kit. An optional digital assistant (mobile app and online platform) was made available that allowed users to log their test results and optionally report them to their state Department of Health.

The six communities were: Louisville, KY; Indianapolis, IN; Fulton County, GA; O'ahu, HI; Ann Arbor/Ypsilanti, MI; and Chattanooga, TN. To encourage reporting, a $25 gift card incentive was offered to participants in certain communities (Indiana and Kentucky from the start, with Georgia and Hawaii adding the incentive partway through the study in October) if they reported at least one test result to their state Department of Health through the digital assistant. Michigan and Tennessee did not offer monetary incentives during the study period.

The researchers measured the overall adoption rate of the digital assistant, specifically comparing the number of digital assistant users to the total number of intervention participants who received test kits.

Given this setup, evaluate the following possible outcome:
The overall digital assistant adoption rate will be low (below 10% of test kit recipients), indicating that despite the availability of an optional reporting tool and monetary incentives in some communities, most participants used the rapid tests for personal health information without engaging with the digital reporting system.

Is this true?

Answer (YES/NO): YES